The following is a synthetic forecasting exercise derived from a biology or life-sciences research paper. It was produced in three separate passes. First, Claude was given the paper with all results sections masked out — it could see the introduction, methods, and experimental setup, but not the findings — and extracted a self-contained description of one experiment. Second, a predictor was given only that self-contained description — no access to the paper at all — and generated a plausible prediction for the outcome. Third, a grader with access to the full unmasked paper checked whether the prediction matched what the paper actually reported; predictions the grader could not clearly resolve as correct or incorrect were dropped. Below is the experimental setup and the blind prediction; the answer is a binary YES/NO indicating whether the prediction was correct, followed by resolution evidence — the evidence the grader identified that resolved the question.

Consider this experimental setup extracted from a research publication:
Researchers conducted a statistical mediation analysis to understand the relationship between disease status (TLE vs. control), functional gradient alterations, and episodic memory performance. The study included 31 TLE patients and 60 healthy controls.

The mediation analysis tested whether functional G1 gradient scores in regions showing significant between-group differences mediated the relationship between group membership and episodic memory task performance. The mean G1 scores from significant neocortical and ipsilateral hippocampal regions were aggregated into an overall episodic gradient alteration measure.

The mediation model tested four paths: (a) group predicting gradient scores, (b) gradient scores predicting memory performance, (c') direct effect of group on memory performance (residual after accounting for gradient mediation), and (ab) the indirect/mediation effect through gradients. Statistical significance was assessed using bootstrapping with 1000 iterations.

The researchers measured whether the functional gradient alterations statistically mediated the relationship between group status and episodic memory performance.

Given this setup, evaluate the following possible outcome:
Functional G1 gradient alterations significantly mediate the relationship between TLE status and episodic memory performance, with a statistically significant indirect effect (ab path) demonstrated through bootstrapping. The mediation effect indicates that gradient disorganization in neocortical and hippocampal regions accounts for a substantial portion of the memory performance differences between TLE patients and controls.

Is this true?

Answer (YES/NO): YES